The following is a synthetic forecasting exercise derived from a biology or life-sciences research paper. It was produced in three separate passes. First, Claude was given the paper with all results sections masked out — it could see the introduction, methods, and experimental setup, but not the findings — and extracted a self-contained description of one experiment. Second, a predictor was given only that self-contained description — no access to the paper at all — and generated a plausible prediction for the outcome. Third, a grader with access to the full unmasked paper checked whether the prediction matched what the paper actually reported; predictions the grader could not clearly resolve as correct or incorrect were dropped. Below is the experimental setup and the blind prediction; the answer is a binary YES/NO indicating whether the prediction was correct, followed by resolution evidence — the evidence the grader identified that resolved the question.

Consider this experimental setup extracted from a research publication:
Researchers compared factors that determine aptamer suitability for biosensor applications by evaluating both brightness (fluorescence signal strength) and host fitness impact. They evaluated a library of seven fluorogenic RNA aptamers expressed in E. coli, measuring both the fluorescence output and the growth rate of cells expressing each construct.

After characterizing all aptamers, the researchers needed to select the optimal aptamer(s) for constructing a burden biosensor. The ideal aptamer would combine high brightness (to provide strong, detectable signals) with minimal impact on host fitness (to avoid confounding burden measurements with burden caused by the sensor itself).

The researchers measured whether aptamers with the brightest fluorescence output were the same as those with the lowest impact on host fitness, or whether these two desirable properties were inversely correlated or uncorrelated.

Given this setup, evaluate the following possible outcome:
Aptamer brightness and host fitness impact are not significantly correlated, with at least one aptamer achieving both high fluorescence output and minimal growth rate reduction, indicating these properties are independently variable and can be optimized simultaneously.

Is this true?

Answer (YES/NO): YES